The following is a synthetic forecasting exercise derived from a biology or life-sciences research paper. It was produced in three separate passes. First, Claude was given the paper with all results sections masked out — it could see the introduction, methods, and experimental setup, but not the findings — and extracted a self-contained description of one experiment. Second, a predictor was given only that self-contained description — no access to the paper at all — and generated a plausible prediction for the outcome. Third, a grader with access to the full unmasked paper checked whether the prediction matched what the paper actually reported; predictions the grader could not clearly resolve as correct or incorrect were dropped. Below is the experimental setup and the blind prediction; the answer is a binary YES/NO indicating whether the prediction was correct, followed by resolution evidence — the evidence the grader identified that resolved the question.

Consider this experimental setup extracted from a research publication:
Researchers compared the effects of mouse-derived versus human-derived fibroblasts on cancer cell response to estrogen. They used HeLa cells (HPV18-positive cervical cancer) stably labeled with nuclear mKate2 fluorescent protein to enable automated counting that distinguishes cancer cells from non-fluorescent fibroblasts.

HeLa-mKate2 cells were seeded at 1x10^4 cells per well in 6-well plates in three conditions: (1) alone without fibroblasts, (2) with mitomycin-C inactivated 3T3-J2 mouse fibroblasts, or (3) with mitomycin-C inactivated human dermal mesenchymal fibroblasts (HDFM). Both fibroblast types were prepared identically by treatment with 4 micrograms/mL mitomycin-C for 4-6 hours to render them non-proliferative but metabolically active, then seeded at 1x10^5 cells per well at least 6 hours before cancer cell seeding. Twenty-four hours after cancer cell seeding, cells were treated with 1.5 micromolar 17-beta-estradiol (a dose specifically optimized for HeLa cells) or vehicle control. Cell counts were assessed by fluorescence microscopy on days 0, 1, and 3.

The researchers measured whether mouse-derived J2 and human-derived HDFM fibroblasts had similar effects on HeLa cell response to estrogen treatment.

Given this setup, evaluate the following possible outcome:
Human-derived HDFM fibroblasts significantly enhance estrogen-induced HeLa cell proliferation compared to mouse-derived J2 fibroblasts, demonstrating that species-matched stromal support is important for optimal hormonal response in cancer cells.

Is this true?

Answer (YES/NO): NO